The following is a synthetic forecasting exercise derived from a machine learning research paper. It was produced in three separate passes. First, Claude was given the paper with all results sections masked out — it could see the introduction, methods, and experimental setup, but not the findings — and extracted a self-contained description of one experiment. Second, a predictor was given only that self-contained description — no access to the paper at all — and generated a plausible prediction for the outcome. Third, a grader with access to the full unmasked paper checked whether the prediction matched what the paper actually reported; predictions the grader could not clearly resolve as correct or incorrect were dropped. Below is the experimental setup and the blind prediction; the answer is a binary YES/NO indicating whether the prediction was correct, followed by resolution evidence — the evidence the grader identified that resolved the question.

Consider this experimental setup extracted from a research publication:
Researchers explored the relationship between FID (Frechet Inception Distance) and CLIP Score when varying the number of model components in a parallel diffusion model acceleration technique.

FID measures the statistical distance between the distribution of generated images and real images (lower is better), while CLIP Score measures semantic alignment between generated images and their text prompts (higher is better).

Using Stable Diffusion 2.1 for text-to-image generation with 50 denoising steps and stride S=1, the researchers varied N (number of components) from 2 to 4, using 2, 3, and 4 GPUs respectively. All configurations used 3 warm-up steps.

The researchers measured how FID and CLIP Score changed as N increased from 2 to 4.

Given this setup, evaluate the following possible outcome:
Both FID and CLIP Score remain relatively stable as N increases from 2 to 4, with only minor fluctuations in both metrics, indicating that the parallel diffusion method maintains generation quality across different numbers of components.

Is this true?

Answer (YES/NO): YES